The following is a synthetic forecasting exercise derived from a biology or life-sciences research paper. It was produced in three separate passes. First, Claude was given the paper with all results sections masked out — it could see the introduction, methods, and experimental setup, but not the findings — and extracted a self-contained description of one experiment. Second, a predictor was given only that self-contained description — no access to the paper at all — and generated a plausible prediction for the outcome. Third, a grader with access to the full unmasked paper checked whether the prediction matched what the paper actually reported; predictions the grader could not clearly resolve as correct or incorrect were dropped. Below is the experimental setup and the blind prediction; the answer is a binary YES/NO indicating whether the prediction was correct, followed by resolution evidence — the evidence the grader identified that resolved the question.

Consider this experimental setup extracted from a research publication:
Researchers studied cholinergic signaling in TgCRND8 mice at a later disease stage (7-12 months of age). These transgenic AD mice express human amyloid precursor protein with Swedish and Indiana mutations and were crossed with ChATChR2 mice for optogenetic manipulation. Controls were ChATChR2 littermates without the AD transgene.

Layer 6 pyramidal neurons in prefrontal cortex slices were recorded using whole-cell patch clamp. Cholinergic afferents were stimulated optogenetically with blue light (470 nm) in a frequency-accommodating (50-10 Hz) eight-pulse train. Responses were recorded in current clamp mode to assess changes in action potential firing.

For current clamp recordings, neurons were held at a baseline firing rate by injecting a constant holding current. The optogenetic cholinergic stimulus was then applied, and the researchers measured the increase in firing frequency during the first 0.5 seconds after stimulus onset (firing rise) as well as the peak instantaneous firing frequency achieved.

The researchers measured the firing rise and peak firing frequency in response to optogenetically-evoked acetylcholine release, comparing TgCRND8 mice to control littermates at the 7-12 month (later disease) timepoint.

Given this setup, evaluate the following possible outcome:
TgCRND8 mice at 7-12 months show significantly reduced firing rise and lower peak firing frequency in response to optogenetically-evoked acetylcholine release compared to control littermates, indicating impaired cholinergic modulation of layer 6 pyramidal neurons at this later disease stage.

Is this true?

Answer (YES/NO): NO